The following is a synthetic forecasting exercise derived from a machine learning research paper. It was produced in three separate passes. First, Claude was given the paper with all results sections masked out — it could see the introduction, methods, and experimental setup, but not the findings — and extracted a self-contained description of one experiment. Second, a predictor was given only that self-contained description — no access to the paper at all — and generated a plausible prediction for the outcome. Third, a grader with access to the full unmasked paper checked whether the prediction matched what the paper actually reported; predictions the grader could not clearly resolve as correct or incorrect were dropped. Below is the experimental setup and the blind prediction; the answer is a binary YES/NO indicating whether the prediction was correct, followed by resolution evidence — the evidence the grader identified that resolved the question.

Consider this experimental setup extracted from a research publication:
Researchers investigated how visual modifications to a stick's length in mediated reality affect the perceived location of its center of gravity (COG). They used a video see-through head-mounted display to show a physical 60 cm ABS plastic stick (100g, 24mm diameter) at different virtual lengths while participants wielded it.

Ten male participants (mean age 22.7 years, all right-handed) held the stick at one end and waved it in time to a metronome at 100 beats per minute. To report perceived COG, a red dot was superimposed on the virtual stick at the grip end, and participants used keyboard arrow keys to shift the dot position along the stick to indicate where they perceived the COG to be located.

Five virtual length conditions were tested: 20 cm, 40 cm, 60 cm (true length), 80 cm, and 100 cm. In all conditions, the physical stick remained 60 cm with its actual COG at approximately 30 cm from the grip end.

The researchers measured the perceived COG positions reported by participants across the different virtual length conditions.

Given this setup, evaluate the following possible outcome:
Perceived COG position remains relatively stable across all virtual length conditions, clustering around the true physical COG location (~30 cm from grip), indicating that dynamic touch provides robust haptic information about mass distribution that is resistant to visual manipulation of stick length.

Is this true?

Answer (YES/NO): NO